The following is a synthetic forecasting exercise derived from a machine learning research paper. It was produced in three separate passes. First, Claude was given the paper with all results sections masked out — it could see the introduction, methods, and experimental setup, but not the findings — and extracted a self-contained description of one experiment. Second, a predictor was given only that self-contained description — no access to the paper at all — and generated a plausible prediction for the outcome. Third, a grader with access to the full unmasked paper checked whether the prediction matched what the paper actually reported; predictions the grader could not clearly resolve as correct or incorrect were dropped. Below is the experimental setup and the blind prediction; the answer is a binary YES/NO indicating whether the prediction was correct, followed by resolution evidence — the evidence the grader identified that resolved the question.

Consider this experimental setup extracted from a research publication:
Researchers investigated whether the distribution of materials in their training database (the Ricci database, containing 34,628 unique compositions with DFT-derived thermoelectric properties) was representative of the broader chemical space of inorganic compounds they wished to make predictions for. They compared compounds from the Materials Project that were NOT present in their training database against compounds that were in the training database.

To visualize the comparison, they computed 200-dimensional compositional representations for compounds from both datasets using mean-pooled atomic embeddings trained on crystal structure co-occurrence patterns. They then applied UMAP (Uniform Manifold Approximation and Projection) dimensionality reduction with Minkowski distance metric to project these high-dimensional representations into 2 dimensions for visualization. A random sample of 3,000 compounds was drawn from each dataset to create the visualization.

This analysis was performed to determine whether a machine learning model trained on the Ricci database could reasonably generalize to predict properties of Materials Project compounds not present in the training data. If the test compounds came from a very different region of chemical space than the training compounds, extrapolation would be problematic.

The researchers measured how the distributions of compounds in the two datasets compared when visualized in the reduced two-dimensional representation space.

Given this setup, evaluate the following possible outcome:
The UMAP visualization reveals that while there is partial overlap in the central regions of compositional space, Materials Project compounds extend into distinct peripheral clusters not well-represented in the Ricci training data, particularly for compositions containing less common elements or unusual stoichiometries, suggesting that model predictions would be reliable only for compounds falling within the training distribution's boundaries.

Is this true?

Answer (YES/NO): NO